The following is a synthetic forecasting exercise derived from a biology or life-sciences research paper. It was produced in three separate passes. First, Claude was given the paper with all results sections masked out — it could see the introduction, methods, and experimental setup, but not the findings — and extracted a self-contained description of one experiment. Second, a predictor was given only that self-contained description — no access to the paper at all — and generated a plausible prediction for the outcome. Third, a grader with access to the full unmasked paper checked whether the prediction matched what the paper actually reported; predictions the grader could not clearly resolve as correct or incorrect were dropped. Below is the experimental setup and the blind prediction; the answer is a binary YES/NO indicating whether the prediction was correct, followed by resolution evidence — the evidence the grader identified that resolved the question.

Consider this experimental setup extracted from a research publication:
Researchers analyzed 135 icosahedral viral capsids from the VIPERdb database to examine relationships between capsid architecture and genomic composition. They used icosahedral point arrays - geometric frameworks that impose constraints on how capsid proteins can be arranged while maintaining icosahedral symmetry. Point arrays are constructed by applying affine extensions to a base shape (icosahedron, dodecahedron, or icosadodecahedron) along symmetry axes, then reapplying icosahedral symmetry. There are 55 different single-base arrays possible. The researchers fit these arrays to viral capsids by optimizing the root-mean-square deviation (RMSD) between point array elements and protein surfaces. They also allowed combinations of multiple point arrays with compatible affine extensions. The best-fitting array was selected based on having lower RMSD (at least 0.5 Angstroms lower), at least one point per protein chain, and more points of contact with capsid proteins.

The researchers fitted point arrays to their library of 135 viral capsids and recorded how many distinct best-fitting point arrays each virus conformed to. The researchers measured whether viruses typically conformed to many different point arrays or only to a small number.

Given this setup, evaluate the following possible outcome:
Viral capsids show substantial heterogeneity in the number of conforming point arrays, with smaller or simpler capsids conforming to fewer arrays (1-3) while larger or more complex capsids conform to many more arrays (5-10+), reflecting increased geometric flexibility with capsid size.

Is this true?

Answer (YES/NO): NO